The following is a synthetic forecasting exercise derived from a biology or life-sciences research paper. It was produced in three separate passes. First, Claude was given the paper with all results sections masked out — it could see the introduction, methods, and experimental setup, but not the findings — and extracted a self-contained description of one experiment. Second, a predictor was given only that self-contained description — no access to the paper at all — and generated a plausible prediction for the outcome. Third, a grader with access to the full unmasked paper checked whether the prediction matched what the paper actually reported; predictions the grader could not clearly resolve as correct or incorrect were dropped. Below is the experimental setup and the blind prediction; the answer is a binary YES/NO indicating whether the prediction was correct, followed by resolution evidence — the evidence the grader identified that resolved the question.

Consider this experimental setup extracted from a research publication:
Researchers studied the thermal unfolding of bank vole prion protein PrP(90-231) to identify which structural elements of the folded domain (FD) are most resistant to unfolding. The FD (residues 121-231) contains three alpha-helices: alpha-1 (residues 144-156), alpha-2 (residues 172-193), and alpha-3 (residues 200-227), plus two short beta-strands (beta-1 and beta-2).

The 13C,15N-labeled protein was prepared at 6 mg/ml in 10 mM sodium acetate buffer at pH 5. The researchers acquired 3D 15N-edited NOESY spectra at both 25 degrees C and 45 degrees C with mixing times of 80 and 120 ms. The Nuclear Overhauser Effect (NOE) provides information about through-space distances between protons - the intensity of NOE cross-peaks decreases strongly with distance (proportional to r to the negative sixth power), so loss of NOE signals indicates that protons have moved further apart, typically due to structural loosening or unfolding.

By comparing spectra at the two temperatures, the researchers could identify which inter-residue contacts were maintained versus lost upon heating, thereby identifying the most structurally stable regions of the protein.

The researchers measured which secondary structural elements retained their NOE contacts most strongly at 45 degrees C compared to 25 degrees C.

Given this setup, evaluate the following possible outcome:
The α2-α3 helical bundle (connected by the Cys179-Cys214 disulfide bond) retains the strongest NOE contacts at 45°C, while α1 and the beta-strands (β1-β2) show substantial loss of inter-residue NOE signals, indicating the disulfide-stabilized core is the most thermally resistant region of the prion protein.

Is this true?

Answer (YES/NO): NO